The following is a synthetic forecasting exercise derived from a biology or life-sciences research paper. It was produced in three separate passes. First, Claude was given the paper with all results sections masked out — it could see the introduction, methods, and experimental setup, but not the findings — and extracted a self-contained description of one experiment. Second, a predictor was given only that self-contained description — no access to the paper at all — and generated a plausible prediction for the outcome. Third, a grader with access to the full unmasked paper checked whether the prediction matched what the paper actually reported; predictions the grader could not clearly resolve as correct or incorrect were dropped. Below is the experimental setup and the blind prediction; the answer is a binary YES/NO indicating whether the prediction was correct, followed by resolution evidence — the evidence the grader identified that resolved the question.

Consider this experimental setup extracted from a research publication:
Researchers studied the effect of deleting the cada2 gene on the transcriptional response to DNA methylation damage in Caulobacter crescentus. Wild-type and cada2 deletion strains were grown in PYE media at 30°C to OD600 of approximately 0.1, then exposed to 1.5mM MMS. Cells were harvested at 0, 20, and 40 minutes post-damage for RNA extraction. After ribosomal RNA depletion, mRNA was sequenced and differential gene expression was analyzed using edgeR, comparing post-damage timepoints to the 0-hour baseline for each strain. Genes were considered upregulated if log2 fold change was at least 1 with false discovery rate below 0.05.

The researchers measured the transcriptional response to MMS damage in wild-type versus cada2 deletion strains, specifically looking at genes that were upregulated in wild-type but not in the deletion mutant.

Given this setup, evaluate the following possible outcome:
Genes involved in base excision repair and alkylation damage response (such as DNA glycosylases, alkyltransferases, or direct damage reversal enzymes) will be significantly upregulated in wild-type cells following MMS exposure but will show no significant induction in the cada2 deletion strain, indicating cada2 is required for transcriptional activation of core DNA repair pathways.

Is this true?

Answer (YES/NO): NO